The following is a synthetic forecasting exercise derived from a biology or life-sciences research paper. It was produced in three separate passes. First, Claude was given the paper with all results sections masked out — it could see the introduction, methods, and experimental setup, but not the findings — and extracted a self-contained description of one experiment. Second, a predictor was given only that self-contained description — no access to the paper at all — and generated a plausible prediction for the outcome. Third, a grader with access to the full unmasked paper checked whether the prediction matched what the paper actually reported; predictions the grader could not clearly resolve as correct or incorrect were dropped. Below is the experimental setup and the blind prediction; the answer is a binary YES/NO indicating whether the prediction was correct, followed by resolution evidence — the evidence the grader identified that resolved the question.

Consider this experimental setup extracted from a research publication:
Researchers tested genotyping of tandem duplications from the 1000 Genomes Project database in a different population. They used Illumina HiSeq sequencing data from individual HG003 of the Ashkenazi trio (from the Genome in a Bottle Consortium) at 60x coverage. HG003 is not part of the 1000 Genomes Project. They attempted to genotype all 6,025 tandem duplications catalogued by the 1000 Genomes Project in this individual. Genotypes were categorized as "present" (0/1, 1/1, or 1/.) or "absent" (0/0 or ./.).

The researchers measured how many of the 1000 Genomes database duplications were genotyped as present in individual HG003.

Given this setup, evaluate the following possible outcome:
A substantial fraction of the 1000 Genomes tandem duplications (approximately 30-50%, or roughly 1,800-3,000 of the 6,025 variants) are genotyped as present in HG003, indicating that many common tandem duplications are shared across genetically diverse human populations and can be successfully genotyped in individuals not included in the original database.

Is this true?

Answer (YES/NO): NO